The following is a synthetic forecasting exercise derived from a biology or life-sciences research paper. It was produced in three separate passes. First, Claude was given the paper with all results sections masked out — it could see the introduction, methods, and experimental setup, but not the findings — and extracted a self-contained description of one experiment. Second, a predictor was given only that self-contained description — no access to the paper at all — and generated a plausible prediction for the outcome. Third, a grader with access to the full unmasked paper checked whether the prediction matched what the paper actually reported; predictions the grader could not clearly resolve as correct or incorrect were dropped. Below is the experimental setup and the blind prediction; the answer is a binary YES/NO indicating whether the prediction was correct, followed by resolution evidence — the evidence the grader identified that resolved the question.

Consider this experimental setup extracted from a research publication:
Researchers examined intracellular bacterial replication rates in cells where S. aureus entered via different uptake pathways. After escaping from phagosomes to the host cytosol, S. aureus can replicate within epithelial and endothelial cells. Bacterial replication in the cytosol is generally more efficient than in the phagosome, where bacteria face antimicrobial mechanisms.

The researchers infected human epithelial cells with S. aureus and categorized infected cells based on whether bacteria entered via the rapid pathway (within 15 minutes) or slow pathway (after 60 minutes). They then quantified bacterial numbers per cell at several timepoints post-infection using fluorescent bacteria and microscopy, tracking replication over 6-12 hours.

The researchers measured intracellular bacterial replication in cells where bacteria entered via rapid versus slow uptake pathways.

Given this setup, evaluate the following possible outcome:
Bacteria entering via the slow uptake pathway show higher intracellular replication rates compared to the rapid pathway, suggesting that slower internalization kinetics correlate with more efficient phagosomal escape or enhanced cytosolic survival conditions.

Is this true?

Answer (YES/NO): NO